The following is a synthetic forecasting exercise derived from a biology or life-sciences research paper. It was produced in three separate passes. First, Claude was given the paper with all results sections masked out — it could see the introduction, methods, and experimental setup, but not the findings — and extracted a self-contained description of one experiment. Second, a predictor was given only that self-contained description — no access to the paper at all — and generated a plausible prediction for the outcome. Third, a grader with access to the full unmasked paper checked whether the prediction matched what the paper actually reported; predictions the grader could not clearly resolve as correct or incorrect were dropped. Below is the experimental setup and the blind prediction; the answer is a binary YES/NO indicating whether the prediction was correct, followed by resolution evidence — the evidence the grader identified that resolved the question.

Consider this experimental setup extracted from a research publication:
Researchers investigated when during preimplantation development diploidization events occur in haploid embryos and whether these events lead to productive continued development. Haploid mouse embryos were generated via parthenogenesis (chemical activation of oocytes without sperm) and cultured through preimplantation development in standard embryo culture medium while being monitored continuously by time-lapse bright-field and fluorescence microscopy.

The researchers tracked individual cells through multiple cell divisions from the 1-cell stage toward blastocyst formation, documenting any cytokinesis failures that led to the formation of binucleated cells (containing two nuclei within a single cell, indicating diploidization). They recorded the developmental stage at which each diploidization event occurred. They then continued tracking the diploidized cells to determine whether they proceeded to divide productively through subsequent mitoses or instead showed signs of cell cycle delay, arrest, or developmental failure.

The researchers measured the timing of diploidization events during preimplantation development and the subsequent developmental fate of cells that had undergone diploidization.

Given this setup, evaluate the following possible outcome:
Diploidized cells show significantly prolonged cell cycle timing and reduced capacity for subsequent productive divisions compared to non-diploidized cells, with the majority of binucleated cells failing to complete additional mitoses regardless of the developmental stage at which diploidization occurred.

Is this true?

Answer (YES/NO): YES